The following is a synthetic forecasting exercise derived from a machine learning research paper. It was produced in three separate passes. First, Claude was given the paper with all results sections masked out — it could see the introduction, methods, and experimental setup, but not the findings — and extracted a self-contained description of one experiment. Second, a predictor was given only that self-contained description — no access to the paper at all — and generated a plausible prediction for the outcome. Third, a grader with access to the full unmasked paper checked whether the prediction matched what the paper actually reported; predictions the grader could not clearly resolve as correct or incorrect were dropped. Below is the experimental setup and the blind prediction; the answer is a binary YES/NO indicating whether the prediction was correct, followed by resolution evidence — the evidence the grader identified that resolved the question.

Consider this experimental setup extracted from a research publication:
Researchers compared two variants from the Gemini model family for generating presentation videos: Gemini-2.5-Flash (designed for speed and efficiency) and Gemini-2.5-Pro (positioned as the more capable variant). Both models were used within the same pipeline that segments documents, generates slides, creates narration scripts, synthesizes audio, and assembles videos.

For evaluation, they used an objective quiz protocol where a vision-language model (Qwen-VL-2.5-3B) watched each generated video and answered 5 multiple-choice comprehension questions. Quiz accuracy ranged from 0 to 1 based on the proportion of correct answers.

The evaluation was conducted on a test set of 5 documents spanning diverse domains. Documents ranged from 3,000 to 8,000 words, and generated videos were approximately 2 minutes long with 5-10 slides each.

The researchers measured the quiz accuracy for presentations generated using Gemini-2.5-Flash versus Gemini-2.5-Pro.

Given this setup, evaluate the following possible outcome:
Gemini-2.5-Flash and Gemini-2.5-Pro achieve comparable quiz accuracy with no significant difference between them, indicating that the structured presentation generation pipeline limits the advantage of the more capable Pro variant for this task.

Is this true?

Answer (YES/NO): YES